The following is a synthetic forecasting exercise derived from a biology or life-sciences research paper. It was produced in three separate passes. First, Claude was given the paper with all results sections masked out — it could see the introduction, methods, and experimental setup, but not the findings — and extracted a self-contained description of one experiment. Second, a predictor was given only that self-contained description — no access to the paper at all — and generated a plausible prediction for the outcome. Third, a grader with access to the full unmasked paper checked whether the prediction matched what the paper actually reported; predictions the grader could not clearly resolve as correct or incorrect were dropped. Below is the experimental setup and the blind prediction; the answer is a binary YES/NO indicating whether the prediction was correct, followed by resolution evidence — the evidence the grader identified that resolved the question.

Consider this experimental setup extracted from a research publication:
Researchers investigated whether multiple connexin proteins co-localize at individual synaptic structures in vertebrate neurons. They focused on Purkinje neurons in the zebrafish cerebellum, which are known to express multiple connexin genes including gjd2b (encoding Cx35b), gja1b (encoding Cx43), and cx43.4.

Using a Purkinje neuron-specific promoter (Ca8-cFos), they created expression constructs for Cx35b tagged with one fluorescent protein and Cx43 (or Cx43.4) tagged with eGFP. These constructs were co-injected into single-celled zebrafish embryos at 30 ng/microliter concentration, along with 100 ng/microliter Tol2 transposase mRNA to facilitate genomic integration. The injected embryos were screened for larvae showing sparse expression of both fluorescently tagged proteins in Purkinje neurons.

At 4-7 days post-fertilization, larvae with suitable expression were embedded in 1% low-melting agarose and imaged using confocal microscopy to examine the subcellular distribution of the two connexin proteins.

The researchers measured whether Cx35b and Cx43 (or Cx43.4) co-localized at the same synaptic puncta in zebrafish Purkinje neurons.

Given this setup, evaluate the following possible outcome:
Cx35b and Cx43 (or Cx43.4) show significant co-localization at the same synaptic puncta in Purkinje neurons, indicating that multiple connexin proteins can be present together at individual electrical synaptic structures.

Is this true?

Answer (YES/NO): YES